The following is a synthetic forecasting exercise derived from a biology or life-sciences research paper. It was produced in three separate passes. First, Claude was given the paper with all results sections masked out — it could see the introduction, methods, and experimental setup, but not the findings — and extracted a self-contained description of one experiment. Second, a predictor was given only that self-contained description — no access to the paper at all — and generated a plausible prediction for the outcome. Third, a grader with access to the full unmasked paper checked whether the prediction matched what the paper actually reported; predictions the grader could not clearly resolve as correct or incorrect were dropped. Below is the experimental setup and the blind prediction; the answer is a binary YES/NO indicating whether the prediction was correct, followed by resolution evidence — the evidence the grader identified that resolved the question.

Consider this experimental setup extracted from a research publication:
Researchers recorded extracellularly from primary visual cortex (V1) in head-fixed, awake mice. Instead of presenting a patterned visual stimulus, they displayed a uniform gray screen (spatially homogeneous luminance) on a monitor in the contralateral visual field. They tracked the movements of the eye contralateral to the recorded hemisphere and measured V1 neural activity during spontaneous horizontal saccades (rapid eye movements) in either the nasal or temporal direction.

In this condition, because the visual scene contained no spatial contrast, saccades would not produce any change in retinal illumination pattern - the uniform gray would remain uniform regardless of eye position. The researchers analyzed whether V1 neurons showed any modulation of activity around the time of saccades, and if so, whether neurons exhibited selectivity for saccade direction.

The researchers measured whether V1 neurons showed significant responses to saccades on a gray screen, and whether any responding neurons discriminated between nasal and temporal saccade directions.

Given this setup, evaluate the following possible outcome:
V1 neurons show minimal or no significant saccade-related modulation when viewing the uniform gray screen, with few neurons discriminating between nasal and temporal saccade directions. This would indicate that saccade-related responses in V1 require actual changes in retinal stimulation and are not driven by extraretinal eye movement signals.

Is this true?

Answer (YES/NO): NO